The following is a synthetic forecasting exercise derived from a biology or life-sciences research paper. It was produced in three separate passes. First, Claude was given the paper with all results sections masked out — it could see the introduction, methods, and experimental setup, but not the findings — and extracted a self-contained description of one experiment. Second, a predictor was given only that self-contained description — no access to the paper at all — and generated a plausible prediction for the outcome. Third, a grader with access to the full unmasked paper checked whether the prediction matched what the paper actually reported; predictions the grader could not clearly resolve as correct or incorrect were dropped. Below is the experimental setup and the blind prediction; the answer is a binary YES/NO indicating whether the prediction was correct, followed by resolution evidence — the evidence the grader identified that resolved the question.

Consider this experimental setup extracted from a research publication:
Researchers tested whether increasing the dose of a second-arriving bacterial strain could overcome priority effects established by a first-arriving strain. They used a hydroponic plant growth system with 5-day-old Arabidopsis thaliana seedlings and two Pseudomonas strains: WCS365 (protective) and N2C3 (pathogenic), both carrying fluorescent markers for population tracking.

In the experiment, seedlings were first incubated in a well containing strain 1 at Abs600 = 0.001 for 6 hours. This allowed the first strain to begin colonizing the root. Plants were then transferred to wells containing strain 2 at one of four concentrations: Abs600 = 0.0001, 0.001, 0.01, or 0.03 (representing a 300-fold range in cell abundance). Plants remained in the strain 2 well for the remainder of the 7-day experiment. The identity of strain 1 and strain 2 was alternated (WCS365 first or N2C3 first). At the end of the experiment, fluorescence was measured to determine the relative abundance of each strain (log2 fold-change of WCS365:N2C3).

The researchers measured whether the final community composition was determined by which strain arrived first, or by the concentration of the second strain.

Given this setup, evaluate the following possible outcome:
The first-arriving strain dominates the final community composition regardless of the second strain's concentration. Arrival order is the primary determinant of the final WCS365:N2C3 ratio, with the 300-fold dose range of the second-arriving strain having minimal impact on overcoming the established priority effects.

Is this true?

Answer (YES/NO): NO